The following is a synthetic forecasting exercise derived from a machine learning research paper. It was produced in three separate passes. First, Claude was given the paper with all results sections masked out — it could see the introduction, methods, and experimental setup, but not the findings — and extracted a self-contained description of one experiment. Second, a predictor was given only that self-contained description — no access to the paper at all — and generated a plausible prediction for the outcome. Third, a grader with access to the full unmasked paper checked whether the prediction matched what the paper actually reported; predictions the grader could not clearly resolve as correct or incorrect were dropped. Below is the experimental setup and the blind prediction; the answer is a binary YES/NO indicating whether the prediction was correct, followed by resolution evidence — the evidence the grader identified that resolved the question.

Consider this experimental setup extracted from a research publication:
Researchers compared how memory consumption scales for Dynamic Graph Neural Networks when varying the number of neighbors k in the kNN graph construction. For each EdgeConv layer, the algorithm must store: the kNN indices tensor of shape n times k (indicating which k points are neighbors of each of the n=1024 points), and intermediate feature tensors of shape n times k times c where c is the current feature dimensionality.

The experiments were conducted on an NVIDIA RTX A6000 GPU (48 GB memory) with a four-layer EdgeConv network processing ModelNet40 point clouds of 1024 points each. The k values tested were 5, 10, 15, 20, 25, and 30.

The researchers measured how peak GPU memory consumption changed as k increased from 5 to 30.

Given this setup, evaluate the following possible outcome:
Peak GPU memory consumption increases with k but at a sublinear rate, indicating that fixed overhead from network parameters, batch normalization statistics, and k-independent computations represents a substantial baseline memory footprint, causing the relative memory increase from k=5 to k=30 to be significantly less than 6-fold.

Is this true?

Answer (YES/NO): NO